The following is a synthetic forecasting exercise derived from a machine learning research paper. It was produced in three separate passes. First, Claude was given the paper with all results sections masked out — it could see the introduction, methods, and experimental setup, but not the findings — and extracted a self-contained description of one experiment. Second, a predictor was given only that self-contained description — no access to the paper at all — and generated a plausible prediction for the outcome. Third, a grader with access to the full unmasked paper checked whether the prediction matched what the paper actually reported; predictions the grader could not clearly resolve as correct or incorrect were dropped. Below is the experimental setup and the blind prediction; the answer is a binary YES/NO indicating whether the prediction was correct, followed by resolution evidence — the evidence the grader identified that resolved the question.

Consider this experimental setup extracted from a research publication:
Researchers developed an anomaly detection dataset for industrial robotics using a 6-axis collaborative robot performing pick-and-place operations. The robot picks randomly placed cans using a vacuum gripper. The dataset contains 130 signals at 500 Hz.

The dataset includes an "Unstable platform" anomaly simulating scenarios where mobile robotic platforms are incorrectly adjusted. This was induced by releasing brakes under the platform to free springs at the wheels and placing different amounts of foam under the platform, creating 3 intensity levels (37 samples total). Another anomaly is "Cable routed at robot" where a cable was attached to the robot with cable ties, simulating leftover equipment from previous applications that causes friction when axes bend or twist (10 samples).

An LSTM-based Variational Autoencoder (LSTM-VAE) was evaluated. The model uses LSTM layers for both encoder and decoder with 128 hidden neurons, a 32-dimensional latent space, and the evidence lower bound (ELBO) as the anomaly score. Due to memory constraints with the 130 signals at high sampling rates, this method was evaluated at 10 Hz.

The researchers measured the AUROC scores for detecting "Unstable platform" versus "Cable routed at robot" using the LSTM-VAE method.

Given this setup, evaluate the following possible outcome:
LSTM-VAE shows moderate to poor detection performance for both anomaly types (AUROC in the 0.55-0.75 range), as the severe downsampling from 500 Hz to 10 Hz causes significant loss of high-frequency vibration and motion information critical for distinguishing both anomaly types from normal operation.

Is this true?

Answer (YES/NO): NO